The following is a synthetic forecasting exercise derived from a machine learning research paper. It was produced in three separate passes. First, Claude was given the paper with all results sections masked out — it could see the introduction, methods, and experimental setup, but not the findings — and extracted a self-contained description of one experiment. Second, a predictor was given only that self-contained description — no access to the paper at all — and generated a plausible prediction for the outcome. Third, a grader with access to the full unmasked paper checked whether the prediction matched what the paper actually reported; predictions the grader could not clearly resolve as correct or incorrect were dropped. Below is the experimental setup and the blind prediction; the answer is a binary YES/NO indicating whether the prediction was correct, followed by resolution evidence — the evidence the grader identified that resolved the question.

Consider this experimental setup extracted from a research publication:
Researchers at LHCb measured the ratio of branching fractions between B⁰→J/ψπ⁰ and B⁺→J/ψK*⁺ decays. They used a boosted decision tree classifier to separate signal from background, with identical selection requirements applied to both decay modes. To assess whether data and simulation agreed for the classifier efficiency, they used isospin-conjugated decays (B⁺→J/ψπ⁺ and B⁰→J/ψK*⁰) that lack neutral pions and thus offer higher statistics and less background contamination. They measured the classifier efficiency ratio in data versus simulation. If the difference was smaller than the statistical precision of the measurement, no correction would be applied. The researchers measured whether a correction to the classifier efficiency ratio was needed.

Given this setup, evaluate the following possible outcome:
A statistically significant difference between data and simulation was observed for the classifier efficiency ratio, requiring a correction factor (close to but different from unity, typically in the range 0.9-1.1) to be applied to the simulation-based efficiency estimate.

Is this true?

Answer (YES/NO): NO